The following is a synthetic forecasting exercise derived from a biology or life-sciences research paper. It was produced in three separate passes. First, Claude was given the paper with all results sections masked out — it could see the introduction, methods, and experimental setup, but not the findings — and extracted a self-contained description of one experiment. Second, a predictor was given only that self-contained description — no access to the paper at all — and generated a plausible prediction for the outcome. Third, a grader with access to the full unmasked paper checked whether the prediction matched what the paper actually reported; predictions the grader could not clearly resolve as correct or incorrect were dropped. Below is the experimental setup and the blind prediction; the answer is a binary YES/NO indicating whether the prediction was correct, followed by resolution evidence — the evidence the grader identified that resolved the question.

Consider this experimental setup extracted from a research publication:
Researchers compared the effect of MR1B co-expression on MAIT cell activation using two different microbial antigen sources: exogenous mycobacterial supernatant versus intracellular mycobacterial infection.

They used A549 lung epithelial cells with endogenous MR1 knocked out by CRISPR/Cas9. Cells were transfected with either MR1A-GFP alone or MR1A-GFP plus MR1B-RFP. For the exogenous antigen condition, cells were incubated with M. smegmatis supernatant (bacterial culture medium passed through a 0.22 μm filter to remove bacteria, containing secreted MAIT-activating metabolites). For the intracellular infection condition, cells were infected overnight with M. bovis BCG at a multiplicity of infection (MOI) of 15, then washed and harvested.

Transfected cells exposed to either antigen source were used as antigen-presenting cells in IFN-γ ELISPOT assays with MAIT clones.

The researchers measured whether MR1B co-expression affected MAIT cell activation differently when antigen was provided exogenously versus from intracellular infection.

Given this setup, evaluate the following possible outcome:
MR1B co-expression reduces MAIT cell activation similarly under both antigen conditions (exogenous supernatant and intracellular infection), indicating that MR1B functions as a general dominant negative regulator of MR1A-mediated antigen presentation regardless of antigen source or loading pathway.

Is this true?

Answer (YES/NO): YES